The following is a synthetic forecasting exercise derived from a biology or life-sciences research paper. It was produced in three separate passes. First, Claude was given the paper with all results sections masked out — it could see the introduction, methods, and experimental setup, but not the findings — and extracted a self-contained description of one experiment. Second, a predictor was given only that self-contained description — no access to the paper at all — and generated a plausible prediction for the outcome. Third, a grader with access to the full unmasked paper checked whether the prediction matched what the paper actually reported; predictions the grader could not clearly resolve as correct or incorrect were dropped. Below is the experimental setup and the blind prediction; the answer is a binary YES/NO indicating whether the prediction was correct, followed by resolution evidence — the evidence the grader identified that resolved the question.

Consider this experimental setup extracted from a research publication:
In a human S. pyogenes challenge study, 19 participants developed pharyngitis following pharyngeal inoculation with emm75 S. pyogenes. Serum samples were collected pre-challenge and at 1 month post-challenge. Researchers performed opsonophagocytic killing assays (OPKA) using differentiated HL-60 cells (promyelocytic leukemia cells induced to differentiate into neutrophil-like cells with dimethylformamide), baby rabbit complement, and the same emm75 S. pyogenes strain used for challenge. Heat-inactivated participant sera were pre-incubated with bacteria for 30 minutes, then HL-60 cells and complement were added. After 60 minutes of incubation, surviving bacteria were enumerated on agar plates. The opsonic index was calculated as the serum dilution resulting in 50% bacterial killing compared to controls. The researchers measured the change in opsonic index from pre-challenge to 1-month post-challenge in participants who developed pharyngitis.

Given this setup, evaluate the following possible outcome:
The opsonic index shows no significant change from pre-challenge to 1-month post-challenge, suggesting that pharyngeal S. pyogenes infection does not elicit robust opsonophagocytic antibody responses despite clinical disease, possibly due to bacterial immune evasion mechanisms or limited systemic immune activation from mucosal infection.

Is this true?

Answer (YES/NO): YES